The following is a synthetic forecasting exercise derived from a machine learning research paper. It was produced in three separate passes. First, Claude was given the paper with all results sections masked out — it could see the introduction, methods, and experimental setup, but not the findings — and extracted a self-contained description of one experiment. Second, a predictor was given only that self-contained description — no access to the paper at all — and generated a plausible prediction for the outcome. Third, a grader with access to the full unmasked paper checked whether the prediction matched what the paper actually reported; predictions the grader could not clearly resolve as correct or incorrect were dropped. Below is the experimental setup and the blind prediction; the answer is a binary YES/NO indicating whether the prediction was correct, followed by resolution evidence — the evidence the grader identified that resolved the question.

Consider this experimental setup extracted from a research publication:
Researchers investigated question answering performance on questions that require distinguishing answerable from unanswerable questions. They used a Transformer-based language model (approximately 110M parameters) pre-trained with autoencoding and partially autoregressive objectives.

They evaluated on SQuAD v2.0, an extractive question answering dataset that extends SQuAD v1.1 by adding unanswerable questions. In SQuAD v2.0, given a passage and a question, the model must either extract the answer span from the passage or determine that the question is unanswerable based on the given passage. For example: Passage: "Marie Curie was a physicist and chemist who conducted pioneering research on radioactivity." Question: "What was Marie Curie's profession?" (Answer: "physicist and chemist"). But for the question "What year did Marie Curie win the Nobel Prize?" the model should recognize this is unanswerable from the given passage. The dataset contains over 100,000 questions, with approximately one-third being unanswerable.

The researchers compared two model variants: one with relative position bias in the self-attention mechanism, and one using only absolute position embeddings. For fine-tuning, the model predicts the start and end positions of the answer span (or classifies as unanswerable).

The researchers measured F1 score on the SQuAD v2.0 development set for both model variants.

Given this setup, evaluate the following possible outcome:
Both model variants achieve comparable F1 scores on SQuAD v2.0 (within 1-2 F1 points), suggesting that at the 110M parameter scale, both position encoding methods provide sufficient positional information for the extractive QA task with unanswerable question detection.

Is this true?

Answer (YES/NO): YES